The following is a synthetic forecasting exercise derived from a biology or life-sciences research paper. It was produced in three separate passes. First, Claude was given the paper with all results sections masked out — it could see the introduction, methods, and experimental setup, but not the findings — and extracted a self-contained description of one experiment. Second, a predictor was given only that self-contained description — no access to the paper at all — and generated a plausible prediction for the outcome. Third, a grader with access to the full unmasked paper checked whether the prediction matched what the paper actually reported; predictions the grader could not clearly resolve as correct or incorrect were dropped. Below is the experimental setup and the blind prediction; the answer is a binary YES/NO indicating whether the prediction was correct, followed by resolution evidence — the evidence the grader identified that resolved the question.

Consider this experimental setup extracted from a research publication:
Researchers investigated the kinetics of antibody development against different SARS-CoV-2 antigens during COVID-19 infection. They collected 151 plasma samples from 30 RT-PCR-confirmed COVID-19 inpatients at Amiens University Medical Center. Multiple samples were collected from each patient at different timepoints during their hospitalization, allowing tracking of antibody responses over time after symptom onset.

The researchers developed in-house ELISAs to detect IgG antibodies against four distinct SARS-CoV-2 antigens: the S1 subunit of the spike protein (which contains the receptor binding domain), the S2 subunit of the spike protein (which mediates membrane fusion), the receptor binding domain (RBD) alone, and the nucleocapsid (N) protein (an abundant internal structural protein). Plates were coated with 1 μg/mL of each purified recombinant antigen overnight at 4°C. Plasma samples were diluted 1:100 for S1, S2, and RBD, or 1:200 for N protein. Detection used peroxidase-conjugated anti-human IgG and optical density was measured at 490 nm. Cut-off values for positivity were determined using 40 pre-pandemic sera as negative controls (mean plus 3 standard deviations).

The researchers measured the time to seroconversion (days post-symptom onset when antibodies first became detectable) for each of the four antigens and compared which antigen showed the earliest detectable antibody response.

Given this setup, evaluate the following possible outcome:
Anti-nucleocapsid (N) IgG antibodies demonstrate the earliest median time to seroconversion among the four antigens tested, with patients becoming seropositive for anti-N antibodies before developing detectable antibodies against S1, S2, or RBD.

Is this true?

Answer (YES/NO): NO